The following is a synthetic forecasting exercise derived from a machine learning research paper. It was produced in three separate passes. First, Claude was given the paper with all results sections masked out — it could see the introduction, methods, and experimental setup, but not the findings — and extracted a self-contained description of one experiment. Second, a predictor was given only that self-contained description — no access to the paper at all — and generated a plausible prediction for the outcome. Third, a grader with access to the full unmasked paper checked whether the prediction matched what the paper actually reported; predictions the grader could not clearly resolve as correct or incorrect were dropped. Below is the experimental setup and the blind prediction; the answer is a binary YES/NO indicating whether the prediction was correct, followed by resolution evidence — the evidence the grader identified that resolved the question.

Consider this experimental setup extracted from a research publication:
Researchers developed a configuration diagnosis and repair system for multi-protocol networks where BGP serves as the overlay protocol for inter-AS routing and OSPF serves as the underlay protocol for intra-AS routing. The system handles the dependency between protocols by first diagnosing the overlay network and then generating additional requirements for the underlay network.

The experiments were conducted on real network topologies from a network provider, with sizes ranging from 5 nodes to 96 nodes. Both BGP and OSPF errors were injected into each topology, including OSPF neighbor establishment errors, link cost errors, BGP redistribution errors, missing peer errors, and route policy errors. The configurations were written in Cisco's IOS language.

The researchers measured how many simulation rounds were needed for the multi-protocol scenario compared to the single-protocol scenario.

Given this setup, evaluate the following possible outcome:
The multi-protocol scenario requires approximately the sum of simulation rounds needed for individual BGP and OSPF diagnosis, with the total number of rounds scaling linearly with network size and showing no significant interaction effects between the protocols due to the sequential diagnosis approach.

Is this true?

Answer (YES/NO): NO